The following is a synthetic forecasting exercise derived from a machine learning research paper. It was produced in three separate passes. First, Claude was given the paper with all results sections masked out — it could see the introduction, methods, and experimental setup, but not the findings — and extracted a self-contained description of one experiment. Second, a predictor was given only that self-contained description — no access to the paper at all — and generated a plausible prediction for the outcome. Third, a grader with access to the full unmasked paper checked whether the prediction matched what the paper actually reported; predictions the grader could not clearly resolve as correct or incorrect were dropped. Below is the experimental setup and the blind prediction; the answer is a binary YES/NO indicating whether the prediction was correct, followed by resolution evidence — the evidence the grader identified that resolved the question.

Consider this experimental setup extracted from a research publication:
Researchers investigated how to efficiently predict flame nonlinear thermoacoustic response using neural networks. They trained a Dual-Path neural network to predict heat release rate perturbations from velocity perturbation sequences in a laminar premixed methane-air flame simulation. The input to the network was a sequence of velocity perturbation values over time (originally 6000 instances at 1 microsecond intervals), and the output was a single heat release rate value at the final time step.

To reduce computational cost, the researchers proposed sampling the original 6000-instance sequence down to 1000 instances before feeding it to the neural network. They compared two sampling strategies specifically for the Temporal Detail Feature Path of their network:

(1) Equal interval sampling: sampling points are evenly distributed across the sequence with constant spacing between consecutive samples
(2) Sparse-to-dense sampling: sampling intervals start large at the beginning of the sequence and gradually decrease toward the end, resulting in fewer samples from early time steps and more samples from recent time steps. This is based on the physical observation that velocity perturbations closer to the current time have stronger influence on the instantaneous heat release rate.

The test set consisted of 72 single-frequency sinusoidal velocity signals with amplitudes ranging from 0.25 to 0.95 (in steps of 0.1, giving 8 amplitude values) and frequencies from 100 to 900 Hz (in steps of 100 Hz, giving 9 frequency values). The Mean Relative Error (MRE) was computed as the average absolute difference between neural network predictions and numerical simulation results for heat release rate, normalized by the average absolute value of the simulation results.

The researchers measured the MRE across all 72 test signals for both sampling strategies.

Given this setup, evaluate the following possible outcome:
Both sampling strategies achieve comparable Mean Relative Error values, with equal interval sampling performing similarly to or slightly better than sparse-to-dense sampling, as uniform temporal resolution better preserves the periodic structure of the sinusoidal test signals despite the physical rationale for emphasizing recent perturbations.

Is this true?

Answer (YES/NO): NO